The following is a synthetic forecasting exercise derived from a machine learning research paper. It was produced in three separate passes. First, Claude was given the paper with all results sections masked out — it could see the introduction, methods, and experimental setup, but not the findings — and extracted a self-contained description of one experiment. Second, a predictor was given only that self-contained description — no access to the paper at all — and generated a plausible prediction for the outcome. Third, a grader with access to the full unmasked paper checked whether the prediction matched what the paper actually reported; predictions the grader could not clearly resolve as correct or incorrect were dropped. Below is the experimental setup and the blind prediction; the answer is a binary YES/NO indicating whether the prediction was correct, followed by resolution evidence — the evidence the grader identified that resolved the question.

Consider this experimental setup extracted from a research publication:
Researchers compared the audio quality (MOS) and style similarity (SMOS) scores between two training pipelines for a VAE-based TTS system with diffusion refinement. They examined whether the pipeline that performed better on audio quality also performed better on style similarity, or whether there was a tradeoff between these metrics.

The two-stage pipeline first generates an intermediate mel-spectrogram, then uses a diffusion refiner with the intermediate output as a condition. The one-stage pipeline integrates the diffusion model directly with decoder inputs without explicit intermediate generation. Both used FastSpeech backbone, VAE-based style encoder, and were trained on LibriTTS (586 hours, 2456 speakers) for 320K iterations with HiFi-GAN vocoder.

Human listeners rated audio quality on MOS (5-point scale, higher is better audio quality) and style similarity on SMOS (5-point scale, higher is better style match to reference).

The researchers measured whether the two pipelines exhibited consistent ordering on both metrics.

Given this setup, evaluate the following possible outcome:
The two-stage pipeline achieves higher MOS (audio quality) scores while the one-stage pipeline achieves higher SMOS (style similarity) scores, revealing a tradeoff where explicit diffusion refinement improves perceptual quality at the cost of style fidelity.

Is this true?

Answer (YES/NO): NO